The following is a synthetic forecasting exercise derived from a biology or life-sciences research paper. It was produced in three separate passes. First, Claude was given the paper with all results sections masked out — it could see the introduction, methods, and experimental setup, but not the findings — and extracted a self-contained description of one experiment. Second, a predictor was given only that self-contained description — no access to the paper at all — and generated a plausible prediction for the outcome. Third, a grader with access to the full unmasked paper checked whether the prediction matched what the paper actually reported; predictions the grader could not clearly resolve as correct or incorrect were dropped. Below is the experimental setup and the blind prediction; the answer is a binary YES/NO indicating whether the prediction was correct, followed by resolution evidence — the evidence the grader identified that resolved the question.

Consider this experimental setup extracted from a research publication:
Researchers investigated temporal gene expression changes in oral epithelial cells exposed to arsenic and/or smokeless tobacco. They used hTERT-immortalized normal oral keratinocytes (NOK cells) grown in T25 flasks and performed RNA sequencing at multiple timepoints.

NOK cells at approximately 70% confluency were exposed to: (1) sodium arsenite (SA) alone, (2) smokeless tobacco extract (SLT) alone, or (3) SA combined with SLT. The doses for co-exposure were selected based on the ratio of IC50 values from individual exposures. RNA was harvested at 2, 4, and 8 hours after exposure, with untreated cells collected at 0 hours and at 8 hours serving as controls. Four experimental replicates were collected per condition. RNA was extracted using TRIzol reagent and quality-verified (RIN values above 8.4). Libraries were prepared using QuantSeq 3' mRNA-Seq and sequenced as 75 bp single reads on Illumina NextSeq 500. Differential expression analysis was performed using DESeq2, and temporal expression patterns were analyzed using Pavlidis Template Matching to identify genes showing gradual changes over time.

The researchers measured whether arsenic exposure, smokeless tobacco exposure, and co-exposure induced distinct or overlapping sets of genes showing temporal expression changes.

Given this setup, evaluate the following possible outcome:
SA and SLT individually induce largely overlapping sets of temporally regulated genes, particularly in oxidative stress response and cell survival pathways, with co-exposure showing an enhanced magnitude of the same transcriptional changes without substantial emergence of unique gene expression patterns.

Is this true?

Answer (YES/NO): NO